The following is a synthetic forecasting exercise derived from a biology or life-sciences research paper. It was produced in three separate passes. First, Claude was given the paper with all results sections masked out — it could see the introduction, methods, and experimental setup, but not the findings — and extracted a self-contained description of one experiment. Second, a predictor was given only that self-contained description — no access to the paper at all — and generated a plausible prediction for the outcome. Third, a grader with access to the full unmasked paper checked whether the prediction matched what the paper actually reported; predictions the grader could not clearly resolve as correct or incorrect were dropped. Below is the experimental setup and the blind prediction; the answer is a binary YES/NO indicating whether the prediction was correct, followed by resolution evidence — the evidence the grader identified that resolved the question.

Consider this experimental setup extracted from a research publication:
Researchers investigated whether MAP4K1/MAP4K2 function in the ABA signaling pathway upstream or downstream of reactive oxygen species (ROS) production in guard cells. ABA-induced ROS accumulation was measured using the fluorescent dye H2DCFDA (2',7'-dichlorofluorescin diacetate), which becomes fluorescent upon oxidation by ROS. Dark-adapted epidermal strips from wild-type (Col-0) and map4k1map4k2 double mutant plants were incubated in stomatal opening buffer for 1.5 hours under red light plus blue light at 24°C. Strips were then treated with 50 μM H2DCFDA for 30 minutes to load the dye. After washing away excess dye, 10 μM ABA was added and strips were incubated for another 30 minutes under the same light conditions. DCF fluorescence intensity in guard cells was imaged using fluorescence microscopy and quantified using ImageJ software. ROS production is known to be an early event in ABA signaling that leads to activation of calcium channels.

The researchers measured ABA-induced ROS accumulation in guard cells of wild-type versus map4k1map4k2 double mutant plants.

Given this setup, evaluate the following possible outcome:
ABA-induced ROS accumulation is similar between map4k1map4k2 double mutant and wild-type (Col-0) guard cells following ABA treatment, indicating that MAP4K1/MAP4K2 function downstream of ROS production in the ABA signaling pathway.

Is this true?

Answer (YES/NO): YES